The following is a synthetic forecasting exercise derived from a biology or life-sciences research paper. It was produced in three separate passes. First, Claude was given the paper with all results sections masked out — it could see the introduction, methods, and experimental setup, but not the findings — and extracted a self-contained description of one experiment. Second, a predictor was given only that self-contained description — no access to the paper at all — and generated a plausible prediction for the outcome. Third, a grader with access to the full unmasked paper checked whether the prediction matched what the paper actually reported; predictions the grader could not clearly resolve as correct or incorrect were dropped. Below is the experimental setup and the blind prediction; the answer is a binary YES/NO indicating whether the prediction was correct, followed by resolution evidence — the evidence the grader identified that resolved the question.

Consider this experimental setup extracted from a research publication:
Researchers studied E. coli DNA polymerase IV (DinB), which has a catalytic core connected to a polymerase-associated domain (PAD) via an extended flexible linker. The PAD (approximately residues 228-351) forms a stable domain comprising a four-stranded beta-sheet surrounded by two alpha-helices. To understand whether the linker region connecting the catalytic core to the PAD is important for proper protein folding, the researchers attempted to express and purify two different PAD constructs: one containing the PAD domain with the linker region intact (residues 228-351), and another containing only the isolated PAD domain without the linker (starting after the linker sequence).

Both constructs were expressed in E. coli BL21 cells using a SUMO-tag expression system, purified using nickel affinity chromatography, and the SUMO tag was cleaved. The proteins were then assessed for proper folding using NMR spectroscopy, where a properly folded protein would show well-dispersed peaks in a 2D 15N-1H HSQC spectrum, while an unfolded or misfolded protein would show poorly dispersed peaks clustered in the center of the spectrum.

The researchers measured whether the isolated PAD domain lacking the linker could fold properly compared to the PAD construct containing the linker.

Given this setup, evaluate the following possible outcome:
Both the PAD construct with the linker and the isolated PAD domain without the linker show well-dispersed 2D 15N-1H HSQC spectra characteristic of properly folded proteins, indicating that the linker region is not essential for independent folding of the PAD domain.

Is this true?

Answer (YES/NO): NO